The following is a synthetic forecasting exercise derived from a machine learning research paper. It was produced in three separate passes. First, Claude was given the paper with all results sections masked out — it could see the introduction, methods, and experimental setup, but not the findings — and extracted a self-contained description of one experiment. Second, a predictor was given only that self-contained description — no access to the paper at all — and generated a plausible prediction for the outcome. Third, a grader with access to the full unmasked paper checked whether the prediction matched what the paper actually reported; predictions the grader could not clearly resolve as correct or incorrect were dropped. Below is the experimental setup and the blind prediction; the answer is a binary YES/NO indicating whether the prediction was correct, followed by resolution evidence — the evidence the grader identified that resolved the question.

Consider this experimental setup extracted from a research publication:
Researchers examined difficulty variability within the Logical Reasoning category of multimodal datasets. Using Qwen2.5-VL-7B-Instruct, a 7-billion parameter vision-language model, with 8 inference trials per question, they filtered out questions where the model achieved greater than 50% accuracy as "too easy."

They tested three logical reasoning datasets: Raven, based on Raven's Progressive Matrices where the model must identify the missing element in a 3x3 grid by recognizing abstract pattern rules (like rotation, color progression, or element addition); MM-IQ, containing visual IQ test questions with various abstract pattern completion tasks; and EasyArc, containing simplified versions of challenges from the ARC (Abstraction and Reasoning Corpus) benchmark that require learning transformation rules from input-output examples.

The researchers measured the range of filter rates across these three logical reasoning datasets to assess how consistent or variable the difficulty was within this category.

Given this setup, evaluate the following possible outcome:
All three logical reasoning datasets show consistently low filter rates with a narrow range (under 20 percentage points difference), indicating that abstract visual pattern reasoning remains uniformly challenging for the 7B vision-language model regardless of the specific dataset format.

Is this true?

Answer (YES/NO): NO